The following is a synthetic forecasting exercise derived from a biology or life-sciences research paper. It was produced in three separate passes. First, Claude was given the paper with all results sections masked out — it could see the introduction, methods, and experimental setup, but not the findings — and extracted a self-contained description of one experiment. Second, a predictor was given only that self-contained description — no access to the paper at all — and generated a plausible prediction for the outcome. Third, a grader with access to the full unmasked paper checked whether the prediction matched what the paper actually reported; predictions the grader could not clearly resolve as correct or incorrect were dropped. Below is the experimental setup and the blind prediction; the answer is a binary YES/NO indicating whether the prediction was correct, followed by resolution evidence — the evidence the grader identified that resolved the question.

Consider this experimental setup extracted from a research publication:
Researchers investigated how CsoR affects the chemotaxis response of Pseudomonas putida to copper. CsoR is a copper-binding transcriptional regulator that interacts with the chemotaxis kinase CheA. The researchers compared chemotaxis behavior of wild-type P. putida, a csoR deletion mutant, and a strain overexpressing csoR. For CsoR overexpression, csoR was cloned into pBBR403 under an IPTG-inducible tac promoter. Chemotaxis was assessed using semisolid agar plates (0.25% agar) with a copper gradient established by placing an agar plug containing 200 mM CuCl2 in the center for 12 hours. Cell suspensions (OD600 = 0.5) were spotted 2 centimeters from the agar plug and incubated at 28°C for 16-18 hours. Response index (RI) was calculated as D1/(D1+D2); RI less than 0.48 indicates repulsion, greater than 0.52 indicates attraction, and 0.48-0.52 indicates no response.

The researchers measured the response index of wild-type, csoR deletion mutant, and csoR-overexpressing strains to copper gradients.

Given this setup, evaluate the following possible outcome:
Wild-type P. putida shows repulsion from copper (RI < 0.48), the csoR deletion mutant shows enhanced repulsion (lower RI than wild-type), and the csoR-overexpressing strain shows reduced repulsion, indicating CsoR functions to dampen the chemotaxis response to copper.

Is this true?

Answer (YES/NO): YES